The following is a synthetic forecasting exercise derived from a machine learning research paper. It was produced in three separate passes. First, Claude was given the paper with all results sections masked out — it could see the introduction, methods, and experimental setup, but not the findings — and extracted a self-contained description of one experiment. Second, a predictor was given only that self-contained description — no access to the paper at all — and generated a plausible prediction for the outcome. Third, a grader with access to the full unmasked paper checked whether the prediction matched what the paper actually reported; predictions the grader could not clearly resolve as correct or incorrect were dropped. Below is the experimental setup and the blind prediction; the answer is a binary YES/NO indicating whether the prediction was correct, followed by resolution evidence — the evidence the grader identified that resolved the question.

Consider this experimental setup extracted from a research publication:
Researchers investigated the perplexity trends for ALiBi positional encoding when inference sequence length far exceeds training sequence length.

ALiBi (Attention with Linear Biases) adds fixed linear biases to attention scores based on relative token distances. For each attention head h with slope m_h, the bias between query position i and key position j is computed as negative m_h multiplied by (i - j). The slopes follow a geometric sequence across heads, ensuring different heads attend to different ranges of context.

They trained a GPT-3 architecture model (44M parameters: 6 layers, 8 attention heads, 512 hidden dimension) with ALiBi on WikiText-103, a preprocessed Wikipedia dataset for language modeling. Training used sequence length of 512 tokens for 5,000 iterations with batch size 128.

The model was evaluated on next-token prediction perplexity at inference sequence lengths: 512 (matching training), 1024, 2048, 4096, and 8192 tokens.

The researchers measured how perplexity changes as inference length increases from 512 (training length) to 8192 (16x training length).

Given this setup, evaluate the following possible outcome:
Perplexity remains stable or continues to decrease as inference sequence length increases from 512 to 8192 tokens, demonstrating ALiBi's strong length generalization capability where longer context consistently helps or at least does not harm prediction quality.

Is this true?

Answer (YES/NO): NO